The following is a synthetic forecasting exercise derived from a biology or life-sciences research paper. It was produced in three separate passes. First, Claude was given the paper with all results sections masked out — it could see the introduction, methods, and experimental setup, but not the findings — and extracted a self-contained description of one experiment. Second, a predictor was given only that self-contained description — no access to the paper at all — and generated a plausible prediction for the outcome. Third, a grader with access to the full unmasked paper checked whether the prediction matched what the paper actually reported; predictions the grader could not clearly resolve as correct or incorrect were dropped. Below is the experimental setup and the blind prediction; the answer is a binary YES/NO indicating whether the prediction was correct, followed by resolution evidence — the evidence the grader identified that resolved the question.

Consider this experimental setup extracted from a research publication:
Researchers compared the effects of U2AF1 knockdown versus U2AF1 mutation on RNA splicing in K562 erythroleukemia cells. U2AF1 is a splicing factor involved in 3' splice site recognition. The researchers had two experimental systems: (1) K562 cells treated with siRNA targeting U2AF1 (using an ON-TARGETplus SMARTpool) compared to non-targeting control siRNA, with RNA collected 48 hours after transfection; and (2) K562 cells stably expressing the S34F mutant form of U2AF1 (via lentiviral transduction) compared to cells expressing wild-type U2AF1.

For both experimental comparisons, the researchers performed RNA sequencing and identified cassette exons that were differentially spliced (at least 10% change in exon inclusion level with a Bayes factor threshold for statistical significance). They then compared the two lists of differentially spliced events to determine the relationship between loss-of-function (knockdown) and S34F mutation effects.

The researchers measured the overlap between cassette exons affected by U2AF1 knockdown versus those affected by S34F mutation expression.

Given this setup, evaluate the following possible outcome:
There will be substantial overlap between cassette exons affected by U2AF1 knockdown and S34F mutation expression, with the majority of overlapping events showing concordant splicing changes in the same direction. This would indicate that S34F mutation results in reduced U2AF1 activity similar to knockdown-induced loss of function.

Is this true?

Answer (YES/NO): NO